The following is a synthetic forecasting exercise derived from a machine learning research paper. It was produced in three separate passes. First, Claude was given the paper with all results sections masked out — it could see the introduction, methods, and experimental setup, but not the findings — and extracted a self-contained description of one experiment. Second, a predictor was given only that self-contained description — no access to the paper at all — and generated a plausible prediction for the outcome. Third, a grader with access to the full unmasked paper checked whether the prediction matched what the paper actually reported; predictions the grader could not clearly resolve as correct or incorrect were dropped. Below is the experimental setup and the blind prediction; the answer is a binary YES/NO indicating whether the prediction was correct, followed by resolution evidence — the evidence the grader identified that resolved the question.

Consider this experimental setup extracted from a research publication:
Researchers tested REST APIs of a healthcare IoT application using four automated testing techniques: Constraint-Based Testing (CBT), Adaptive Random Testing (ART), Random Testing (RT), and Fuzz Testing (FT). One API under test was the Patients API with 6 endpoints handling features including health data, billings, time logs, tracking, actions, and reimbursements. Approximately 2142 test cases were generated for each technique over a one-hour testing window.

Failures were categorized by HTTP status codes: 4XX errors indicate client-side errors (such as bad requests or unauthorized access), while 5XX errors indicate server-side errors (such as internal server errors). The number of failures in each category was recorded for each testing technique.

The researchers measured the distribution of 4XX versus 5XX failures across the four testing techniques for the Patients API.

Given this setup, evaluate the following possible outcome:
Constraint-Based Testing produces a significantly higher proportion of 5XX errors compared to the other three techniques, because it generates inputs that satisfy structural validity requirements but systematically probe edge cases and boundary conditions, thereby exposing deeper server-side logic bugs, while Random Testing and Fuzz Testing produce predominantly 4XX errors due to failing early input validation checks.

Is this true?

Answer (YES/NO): NO